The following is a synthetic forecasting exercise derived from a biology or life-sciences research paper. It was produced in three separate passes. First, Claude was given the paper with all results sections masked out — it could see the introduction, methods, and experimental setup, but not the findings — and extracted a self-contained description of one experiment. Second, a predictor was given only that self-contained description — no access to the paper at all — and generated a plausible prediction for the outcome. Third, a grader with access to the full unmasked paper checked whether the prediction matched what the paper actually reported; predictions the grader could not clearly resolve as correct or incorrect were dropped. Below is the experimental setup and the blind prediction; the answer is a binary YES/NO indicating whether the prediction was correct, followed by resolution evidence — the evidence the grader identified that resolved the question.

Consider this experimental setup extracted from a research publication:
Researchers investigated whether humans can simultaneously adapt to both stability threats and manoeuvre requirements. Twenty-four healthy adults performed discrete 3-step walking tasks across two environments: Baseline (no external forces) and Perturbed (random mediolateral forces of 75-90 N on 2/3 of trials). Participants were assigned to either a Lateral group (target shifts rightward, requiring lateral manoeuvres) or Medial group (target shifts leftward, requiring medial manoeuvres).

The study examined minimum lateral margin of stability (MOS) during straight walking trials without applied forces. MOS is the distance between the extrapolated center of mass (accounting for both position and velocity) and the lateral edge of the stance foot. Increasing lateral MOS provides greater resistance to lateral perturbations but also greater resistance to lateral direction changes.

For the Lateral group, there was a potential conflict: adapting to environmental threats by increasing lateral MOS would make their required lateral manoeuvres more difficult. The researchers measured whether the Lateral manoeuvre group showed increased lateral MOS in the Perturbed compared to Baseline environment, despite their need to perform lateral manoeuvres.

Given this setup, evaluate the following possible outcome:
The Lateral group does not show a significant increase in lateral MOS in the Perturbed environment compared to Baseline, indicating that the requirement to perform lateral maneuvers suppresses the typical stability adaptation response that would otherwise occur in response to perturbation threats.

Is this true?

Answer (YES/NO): NO